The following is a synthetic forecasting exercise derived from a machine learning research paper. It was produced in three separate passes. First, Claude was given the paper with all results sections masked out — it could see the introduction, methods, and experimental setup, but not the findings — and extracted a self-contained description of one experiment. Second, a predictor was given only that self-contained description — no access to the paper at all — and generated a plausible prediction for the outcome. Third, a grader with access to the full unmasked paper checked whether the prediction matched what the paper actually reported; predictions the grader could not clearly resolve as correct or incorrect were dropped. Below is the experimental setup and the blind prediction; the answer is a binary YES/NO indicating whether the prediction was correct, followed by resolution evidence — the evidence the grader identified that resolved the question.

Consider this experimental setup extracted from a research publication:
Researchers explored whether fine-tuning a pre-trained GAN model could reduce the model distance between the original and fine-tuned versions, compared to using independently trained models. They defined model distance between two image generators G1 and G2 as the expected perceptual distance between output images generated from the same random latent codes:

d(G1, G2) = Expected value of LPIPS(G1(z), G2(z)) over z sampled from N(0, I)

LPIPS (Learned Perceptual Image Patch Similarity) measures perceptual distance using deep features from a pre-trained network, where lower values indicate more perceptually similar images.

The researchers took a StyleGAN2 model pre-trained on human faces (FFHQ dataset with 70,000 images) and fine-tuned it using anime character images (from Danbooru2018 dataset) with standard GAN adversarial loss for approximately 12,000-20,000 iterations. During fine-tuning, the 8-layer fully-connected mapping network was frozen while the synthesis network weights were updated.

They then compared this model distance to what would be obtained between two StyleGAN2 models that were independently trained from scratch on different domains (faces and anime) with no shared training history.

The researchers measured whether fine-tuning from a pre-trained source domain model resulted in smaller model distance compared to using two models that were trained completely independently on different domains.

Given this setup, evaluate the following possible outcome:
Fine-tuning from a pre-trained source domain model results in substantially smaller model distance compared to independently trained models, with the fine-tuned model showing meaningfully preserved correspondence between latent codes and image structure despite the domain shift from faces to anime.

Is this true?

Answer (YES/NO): YES